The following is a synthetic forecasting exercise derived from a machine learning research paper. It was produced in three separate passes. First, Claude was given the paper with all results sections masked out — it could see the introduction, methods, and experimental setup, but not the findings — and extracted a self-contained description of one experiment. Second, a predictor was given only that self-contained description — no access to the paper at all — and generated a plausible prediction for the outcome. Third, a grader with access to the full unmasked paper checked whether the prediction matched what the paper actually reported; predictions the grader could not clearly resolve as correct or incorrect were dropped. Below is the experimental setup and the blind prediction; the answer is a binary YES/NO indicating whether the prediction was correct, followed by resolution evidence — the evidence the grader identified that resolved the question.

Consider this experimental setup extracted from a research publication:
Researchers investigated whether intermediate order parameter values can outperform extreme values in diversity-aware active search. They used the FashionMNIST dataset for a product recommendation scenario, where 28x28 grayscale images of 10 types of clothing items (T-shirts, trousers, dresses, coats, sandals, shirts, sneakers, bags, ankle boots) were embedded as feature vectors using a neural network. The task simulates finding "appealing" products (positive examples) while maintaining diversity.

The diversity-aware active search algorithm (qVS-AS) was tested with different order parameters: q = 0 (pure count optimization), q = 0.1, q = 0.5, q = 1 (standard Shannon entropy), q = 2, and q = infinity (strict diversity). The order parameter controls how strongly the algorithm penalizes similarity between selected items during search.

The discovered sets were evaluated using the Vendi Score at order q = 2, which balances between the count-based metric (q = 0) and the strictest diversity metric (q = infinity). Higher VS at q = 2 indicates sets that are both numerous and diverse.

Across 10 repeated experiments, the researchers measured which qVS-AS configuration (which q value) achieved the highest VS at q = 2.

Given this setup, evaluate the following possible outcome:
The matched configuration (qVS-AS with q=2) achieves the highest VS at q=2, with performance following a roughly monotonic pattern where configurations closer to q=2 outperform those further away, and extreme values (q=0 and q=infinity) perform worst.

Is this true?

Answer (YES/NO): NO